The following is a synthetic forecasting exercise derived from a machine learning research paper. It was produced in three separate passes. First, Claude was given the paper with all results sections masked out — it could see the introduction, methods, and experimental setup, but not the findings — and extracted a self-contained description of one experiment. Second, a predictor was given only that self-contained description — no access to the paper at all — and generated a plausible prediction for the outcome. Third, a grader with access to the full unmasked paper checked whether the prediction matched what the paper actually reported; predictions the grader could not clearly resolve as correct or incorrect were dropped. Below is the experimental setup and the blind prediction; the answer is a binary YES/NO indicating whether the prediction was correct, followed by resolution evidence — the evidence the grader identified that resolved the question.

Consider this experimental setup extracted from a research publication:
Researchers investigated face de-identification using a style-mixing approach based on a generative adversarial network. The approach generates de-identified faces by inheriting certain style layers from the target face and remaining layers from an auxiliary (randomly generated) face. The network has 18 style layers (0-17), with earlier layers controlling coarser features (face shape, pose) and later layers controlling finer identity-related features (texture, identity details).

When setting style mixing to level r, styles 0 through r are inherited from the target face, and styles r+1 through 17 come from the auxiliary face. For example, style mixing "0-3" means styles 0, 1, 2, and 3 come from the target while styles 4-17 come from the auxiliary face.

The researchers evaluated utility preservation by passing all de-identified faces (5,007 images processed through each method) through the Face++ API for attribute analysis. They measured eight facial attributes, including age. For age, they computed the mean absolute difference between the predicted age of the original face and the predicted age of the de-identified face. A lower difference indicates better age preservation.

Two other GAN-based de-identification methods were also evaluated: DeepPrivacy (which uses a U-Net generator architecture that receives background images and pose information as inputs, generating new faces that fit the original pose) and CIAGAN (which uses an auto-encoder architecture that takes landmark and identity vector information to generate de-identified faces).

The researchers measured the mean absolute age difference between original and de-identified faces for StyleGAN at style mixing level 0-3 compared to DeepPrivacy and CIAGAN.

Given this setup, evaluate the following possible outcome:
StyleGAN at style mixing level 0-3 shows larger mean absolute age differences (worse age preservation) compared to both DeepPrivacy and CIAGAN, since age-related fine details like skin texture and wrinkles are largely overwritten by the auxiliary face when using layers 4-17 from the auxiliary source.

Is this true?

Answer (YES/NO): YES